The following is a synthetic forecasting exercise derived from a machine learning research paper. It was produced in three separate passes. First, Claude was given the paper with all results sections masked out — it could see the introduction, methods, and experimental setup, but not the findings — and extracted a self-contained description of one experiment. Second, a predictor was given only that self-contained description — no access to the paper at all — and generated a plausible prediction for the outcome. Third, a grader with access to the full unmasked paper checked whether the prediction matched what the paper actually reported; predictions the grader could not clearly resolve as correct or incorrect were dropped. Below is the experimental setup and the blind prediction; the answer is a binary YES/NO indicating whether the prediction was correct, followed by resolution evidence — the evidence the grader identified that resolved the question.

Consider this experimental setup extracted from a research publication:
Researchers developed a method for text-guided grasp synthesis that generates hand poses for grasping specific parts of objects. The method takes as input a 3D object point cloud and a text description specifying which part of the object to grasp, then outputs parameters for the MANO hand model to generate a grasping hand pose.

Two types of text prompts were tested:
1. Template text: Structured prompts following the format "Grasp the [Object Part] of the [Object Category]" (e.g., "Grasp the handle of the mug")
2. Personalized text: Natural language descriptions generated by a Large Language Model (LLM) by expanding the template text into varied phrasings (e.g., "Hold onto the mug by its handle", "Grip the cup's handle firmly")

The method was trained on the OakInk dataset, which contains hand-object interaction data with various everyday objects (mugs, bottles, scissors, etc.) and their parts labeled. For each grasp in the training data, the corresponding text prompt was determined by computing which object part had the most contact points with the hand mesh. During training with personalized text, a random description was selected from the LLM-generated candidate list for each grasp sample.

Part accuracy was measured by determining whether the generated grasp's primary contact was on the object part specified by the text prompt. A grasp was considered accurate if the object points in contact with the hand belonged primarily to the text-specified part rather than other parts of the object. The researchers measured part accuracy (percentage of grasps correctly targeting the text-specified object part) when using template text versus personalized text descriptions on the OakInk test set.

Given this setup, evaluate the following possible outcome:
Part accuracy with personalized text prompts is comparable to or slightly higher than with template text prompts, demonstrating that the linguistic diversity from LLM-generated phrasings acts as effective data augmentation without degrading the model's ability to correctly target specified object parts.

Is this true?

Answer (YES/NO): NO